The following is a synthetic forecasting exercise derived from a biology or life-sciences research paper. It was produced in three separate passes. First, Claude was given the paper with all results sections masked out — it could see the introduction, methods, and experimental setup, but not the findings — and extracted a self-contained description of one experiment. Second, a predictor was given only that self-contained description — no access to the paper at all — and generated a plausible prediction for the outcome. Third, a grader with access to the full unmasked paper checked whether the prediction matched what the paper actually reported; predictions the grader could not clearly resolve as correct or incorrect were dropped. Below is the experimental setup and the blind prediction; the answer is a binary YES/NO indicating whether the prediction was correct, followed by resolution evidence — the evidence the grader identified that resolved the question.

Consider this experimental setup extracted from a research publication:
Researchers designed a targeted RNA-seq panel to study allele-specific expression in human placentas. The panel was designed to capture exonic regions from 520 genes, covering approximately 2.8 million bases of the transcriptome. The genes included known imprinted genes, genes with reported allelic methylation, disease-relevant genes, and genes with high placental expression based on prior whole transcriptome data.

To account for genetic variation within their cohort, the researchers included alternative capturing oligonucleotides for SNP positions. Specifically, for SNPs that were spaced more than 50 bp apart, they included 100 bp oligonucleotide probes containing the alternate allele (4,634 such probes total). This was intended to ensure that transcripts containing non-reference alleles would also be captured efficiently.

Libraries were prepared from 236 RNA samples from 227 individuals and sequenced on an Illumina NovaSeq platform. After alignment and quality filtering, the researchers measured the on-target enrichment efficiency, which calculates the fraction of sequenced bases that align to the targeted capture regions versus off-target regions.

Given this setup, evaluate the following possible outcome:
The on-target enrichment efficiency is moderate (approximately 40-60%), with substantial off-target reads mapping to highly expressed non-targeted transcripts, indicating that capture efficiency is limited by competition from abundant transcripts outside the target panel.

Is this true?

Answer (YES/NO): NO